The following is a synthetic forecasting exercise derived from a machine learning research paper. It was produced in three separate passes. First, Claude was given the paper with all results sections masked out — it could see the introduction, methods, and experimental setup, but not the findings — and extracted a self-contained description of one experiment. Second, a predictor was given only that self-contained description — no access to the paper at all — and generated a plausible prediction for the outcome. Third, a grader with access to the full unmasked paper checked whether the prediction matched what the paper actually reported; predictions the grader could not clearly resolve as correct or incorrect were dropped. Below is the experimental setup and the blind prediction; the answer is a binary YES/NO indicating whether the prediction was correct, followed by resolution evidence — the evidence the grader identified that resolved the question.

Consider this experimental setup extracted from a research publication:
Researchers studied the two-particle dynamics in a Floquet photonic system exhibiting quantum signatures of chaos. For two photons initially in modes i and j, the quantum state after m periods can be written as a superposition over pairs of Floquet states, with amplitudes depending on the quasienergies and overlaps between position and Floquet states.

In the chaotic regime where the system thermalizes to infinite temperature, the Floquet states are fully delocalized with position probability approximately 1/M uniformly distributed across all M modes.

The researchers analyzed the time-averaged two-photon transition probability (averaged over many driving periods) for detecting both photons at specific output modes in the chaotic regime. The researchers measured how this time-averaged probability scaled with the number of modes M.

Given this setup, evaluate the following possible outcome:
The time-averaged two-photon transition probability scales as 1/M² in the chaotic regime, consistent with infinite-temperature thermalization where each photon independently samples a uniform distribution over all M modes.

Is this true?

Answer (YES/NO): YES